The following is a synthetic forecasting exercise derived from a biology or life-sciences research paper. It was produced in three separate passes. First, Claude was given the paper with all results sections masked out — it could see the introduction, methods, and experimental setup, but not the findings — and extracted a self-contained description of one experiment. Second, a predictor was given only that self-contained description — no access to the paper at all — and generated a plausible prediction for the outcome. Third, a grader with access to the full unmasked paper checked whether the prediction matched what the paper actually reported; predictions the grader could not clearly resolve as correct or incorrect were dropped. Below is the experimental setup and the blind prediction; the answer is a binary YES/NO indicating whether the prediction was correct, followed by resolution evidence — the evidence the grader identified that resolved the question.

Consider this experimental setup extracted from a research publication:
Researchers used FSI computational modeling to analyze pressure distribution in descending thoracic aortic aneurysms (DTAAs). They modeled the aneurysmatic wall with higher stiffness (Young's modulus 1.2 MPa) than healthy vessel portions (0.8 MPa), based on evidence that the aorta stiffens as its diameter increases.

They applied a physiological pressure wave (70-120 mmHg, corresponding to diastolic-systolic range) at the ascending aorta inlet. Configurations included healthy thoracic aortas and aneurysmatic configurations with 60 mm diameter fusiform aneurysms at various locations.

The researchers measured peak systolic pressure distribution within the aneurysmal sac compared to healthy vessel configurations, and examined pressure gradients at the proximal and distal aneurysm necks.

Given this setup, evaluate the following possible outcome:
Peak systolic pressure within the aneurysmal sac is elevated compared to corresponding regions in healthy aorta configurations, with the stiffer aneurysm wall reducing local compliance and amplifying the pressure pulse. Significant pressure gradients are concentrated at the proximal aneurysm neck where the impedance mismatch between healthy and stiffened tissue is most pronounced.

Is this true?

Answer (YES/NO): NO